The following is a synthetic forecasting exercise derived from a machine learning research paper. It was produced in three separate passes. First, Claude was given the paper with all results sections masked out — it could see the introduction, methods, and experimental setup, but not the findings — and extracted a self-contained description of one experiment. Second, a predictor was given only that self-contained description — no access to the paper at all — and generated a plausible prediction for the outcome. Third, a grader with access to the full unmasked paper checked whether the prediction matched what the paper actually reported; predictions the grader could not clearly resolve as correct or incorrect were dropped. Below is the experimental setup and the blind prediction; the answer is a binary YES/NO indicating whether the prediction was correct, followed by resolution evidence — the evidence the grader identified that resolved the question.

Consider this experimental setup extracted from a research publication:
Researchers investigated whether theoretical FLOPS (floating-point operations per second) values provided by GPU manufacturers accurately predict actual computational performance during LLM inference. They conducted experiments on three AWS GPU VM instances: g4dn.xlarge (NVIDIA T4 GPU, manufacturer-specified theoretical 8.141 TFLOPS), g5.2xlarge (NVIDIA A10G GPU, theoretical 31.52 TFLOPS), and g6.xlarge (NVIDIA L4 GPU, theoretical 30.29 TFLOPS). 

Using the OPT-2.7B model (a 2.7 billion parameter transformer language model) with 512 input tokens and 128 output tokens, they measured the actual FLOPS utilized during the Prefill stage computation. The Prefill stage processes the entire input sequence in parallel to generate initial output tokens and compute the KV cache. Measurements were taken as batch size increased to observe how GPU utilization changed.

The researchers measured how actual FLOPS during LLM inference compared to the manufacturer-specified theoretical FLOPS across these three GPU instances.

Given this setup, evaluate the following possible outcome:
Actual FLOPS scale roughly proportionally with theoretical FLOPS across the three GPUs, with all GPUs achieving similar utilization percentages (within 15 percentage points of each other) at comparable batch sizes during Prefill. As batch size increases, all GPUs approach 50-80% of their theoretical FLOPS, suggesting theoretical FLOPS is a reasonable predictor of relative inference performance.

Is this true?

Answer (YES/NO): NO